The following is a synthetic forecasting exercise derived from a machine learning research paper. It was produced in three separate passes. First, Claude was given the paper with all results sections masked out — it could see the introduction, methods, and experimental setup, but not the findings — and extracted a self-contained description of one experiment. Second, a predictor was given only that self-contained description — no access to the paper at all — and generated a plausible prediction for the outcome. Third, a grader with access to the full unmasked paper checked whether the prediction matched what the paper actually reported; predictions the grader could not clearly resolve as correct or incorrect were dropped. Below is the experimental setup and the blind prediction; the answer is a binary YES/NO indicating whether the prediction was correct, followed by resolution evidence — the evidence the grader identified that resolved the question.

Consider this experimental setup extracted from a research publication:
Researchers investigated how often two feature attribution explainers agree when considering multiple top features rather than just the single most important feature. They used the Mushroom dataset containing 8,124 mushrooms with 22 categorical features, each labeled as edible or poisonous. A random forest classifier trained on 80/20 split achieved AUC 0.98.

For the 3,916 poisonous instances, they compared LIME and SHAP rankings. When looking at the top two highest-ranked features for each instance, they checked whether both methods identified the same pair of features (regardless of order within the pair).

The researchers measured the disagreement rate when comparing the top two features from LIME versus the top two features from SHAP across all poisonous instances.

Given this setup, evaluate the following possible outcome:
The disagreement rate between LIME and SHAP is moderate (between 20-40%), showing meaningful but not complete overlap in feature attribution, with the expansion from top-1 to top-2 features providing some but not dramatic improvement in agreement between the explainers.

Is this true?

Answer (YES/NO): NO